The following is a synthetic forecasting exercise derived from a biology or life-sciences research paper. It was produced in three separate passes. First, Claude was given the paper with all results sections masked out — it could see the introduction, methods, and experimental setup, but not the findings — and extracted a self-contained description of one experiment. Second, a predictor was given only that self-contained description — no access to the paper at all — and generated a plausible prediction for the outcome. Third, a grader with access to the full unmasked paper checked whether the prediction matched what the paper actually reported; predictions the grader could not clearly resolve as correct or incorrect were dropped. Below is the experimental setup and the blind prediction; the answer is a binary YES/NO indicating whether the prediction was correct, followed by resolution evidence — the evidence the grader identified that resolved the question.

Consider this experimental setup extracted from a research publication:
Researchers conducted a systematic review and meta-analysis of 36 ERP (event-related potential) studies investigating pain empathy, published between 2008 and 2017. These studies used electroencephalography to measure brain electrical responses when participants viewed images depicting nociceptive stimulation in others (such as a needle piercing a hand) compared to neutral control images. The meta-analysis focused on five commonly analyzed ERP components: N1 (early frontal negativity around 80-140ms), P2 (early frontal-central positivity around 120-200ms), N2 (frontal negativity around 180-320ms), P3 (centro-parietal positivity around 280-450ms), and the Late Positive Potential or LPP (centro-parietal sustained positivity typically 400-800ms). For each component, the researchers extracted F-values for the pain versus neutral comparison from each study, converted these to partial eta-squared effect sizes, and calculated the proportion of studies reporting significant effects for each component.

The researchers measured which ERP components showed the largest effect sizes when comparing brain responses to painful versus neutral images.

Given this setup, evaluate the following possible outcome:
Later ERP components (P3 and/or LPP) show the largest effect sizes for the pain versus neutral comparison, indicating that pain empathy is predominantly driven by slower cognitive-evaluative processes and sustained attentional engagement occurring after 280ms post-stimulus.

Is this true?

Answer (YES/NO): YES